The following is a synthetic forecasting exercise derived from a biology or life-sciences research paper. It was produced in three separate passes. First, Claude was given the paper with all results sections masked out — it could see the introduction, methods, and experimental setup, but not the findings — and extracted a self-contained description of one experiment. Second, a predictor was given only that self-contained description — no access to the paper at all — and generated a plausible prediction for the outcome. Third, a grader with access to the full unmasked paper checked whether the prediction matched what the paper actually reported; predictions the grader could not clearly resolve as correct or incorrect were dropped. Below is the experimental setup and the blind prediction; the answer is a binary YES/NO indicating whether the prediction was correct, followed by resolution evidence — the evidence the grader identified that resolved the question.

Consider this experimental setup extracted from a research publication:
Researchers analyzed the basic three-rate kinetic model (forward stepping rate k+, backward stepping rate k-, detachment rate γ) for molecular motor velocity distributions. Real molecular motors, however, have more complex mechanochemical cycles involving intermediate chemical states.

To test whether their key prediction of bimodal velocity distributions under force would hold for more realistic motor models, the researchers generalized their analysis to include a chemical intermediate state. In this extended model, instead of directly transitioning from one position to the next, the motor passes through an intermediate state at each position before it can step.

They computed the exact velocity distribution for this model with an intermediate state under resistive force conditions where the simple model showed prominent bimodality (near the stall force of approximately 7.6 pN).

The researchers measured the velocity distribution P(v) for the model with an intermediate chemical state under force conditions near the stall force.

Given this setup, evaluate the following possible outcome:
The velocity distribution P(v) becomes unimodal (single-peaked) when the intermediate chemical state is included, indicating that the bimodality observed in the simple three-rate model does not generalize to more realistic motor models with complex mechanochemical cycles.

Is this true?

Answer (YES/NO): NO